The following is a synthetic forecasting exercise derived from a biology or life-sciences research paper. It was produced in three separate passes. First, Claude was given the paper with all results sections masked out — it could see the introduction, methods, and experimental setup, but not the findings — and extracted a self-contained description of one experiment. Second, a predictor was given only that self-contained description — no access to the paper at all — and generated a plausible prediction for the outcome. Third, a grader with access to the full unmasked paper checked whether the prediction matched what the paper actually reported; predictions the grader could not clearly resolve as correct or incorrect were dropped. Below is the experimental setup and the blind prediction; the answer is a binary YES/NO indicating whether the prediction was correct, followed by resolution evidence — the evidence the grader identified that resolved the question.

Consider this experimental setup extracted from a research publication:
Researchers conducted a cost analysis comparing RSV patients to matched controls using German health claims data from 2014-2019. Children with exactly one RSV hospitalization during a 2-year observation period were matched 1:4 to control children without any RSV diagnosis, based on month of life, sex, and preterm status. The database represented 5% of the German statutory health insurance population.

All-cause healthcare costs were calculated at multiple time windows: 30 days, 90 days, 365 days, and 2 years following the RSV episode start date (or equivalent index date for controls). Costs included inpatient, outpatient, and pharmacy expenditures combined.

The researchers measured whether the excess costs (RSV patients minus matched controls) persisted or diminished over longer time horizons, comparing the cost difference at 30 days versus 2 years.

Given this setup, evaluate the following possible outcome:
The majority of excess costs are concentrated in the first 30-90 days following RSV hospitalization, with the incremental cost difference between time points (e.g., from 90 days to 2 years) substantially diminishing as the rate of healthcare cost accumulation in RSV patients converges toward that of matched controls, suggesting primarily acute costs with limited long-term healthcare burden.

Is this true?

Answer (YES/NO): NO